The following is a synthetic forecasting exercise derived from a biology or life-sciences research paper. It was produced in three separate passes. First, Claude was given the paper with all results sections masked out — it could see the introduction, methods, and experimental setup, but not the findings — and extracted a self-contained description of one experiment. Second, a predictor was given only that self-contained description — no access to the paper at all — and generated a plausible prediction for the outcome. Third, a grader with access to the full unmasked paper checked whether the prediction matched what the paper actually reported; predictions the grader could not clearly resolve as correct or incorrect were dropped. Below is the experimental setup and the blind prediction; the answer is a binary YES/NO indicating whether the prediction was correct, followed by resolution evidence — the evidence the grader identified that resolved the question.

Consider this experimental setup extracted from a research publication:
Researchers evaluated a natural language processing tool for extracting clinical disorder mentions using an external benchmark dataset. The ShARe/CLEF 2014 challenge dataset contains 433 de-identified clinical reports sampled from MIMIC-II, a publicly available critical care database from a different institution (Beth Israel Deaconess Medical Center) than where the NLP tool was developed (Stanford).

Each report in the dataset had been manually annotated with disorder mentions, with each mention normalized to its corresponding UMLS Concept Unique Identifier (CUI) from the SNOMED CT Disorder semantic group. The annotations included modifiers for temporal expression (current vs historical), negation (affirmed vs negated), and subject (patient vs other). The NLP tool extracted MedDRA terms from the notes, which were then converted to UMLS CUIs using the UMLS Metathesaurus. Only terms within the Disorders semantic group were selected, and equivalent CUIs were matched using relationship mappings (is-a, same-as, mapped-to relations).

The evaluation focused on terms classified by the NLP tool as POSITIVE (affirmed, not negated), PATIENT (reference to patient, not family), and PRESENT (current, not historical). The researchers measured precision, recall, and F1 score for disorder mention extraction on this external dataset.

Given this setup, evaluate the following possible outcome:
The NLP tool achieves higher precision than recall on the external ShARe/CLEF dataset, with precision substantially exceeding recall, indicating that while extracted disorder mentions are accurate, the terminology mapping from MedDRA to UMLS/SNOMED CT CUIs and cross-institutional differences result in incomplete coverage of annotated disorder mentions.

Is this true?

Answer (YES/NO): NO